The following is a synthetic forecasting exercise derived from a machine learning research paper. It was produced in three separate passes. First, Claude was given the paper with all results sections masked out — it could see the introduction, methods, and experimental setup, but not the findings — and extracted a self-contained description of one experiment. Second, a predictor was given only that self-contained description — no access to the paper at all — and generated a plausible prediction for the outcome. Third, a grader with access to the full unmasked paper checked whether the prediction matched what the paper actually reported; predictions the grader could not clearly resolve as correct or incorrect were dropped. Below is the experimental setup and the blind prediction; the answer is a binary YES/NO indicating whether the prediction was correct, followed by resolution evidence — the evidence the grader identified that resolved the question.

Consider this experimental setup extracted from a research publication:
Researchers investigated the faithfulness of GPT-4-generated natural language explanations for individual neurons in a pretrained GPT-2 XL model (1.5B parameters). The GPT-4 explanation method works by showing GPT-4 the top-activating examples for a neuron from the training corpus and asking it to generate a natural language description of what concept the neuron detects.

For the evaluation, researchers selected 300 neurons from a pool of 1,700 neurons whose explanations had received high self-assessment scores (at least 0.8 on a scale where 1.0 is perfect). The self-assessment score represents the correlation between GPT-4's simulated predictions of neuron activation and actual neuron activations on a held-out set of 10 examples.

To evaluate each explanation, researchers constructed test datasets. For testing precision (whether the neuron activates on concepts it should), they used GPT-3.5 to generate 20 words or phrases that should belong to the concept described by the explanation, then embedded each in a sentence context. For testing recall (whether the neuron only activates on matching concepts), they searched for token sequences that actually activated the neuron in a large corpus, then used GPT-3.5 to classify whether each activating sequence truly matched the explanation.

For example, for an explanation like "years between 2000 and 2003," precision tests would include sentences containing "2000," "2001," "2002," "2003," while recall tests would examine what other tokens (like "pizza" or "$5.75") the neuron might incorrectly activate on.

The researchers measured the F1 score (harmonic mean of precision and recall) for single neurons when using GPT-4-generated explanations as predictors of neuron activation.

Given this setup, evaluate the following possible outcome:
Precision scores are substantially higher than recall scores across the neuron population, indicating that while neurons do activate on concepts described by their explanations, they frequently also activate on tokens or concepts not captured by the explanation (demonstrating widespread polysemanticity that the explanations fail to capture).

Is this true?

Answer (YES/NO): YES